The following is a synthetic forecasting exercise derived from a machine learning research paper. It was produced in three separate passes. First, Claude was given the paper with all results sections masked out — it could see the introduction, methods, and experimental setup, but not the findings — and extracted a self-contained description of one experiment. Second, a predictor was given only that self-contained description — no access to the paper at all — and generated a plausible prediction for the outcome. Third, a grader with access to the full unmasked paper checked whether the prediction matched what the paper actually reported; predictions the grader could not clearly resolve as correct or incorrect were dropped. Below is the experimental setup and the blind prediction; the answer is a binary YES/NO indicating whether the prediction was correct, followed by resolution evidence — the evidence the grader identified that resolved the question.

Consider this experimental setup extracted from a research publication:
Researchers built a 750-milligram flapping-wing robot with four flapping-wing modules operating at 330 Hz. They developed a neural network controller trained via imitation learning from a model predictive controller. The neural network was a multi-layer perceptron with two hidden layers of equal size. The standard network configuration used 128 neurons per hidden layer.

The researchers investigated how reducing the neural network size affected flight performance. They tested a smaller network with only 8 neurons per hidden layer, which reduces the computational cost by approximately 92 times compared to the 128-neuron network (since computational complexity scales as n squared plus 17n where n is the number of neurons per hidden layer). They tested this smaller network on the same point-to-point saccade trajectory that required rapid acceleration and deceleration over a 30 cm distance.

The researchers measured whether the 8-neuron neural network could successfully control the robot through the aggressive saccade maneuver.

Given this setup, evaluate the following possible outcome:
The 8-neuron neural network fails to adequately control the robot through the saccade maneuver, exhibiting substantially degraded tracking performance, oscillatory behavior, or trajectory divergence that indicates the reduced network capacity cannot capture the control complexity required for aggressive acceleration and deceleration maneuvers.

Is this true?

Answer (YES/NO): NO